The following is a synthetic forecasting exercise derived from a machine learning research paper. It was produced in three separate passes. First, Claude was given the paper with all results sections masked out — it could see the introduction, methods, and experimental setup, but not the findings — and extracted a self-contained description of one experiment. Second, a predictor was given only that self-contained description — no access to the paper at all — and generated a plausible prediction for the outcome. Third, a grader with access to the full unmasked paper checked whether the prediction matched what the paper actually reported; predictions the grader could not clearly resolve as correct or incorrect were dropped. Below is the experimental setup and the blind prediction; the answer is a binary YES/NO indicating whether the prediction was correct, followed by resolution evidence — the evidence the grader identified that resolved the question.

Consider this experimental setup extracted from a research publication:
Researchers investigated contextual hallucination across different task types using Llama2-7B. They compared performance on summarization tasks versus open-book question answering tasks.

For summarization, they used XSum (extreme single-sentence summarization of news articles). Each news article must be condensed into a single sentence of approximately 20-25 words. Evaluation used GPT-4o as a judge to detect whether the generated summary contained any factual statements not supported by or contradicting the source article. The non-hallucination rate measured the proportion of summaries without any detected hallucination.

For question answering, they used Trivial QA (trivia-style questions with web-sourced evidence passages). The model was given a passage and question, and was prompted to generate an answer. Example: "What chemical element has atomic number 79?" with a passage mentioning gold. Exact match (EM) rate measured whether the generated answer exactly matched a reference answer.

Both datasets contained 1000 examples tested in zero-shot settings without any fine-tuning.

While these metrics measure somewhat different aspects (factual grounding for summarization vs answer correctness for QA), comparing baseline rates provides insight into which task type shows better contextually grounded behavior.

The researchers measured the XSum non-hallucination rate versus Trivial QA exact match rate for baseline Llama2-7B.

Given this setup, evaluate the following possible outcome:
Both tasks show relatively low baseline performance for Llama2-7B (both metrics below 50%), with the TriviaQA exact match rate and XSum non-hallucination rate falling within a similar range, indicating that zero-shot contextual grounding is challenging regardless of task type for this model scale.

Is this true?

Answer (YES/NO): NO